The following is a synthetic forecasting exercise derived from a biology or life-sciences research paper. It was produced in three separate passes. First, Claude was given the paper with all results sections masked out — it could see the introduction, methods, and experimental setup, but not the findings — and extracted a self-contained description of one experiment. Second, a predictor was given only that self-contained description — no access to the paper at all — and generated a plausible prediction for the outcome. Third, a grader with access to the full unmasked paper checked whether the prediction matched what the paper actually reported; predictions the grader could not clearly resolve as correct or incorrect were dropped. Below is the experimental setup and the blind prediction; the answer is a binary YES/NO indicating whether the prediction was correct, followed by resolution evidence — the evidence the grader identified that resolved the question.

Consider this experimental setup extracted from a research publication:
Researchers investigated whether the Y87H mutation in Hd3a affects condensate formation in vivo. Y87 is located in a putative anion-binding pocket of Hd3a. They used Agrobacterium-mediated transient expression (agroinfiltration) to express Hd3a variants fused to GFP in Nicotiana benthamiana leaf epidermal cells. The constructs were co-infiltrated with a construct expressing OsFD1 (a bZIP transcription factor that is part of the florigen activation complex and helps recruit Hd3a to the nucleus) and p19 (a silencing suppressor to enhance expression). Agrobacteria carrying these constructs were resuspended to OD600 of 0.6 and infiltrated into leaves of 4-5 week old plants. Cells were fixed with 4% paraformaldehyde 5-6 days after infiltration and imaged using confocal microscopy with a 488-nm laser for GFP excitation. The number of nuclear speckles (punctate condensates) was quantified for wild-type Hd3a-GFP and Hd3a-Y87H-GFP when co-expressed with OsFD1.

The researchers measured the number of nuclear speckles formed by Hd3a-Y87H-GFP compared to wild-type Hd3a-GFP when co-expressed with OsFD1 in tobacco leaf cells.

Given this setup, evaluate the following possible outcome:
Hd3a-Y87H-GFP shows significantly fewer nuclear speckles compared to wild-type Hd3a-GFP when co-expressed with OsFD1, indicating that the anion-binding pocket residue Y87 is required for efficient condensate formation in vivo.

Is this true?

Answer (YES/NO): NO